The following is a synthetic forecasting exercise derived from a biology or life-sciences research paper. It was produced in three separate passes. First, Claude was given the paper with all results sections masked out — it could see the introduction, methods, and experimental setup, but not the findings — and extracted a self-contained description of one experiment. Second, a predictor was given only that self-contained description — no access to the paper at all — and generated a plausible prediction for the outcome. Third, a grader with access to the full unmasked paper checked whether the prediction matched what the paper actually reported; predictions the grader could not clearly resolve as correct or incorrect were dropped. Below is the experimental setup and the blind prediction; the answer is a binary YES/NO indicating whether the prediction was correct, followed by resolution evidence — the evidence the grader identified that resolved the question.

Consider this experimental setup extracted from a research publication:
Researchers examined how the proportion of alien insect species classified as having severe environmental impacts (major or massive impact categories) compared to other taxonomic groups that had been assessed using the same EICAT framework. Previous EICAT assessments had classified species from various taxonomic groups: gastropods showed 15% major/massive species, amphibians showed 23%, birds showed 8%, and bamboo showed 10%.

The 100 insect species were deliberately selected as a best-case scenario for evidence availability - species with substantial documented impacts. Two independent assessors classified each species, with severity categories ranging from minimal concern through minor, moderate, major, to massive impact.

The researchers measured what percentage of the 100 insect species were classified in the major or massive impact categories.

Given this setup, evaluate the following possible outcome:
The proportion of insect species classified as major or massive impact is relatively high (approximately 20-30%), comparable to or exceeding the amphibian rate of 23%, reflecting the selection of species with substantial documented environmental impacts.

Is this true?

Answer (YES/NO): NO